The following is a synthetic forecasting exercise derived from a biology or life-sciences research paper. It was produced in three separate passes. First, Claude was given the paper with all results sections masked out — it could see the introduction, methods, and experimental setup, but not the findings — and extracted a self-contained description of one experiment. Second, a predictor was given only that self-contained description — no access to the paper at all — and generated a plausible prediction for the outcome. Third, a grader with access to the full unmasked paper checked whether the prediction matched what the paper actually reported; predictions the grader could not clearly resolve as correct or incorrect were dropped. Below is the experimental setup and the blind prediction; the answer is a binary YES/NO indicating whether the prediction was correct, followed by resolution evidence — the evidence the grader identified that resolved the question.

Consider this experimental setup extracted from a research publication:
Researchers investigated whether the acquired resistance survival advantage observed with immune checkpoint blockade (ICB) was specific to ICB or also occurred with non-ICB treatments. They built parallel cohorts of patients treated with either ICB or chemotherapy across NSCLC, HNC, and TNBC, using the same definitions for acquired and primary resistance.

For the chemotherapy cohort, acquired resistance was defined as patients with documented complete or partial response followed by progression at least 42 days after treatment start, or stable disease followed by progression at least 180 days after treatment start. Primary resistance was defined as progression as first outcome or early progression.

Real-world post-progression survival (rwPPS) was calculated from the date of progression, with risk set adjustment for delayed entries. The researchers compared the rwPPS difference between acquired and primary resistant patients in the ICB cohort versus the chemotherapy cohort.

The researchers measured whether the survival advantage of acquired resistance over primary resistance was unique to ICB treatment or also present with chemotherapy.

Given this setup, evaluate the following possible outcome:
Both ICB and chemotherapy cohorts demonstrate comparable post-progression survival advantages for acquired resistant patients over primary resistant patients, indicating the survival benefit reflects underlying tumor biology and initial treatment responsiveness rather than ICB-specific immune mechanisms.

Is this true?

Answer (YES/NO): NO